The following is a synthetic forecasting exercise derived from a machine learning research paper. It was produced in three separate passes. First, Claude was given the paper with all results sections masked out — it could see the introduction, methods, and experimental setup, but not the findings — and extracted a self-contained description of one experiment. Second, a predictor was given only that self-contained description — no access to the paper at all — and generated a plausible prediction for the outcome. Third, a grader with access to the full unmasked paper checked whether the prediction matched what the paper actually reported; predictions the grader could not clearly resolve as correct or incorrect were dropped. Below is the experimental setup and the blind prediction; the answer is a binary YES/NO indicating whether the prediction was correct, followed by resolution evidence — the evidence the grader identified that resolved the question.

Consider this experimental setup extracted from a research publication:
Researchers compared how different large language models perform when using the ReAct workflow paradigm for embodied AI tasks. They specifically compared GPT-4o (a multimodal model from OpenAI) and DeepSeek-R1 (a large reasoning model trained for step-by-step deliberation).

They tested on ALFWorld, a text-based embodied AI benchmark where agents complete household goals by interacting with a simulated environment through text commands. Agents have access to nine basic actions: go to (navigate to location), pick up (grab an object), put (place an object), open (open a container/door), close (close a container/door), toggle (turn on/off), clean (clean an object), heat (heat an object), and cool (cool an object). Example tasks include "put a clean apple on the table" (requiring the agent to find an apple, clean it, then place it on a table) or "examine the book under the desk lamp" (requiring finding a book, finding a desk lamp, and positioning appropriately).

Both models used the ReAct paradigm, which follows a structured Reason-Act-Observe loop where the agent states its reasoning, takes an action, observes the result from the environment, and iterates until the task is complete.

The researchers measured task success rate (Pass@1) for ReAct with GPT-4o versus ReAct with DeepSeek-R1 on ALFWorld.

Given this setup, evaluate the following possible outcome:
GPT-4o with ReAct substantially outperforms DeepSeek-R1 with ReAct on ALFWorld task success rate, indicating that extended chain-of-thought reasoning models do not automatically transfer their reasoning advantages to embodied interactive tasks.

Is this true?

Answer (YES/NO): NO